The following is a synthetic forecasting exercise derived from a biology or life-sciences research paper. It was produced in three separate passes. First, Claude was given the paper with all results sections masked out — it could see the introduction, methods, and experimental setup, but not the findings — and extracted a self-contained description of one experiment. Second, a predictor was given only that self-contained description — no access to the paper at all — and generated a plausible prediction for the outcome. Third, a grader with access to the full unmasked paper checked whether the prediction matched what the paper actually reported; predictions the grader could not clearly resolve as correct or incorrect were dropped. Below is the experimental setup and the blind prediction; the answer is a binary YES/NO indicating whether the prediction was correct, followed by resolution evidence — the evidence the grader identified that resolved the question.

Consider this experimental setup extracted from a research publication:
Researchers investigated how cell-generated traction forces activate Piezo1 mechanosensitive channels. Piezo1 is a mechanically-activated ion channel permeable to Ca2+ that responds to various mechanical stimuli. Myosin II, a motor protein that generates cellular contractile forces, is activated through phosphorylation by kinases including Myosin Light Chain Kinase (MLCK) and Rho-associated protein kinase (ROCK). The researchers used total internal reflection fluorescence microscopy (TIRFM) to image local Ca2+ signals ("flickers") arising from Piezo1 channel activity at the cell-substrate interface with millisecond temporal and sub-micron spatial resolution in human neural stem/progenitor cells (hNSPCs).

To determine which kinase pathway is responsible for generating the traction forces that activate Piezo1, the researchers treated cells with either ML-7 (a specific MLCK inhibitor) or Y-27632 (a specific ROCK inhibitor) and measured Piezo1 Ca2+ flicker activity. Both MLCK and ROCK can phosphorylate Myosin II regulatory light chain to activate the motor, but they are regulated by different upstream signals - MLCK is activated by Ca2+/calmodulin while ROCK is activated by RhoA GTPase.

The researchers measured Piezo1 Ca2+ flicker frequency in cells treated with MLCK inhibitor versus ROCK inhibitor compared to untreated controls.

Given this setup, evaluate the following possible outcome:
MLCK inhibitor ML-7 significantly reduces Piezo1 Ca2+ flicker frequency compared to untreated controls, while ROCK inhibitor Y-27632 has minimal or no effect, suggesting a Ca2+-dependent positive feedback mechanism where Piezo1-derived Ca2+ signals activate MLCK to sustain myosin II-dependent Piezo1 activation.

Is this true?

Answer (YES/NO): YES